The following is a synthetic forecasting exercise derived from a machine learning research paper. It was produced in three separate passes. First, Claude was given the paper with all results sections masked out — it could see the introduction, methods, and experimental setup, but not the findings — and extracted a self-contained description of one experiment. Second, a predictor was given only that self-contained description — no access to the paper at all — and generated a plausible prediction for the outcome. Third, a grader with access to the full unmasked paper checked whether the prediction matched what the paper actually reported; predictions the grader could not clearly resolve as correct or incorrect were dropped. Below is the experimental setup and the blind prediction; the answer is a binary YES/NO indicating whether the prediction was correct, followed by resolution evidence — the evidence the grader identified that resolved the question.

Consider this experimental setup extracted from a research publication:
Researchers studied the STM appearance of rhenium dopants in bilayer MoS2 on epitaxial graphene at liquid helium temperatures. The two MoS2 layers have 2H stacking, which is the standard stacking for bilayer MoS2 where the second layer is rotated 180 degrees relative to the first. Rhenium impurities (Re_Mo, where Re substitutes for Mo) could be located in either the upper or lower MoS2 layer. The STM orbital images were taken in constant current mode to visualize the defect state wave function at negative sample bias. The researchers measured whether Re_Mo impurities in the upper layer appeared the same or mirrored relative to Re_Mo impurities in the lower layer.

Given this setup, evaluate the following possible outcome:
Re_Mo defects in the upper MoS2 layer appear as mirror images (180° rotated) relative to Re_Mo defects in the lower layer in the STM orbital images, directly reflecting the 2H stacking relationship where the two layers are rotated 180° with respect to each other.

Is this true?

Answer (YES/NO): YES